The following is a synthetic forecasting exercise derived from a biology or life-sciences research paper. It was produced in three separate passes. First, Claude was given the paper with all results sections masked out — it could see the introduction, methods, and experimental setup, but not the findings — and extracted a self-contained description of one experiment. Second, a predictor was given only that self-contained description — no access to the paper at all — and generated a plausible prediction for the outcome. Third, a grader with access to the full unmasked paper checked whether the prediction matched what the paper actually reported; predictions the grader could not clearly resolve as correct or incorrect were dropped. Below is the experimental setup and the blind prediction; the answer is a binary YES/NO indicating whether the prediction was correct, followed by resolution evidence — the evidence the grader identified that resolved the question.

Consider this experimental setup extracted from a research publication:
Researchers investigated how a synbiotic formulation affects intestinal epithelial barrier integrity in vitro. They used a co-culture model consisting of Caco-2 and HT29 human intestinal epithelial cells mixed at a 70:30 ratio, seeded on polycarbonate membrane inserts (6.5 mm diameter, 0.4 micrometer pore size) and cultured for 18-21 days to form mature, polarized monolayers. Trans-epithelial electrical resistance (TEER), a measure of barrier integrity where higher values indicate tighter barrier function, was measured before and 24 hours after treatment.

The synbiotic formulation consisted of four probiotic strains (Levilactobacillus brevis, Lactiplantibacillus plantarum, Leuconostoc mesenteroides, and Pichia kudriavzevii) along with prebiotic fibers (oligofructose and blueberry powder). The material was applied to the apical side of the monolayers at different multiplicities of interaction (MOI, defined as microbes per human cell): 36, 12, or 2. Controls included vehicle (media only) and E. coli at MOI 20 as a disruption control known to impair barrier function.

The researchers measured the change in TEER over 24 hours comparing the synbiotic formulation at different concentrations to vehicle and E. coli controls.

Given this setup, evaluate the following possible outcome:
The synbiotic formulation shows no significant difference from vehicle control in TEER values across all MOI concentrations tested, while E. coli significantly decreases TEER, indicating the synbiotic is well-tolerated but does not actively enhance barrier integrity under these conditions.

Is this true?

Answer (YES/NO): NO